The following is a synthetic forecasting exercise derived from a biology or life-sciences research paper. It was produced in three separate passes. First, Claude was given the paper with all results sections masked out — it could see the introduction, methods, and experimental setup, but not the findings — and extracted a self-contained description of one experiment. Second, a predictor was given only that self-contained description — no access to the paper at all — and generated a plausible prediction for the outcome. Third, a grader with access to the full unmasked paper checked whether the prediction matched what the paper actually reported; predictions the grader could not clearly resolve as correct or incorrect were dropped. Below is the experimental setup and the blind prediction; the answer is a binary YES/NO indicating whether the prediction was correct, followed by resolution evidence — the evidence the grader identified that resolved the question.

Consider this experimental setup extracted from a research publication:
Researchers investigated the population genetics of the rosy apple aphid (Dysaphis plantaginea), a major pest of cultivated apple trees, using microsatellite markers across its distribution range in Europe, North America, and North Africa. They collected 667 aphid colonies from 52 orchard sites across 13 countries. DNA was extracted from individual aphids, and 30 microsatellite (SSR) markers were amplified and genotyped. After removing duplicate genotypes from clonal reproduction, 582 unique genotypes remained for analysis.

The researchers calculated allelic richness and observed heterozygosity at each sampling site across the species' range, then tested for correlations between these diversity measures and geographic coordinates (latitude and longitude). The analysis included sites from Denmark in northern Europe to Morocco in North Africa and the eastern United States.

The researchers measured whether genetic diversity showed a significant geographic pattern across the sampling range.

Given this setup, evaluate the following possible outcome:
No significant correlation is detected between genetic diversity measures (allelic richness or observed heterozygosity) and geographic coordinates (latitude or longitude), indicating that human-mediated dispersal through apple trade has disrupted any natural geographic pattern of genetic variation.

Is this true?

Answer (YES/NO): NO